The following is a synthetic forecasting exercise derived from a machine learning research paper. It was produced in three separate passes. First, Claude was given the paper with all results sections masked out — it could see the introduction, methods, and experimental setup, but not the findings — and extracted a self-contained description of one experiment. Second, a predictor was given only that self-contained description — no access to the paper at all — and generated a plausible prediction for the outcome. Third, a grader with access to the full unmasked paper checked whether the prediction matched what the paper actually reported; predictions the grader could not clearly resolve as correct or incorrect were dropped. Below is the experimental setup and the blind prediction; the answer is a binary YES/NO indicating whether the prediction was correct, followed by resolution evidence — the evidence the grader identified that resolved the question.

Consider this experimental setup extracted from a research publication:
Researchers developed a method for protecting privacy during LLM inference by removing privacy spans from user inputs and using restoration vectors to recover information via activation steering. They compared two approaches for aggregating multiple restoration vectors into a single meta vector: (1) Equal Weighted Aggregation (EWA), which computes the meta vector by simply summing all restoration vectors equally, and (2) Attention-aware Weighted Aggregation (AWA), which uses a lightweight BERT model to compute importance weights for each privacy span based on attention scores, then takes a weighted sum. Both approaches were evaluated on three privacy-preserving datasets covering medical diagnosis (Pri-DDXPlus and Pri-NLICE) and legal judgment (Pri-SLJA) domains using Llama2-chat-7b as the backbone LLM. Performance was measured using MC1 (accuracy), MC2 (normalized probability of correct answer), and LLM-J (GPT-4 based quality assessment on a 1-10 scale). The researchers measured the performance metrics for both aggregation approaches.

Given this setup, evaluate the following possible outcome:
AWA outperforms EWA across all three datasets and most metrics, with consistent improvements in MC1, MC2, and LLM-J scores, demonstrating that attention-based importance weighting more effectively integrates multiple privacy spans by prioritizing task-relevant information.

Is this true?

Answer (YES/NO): YES